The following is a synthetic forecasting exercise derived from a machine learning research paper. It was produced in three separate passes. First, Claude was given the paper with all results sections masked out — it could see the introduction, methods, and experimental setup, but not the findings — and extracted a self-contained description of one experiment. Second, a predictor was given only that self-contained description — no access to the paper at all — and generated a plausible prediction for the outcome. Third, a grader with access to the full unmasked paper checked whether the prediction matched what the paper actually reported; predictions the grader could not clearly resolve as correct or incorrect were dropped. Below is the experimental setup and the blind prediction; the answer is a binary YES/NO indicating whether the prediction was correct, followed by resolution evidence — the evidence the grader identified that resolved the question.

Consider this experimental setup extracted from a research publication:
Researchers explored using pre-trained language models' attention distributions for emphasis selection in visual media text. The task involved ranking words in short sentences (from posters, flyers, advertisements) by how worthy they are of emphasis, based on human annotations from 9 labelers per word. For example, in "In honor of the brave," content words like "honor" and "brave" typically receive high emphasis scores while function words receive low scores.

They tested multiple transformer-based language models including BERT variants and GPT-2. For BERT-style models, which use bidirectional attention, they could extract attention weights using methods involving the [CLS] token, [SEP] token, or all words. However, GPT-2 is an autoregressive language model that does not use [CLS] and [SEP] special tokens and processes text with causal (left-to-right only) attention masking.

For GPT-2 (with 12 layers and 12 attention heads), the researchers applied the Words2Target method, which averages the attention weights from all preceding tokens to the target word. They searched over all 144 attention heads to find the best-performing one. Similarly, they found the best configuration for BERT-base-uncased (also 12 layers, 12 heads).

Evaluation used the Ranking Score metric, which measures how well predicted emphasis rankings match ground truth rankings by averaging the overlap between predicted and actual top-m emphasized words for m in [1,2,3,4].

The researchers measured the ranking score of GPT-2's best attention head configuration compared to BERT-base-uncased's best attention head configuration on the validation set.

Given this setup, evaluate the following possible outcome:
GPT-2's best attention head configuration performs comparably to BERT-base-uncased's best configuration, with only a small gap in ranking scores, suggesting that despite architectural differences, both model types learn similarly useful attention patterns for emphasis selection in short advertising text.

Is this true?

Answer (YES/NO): NO